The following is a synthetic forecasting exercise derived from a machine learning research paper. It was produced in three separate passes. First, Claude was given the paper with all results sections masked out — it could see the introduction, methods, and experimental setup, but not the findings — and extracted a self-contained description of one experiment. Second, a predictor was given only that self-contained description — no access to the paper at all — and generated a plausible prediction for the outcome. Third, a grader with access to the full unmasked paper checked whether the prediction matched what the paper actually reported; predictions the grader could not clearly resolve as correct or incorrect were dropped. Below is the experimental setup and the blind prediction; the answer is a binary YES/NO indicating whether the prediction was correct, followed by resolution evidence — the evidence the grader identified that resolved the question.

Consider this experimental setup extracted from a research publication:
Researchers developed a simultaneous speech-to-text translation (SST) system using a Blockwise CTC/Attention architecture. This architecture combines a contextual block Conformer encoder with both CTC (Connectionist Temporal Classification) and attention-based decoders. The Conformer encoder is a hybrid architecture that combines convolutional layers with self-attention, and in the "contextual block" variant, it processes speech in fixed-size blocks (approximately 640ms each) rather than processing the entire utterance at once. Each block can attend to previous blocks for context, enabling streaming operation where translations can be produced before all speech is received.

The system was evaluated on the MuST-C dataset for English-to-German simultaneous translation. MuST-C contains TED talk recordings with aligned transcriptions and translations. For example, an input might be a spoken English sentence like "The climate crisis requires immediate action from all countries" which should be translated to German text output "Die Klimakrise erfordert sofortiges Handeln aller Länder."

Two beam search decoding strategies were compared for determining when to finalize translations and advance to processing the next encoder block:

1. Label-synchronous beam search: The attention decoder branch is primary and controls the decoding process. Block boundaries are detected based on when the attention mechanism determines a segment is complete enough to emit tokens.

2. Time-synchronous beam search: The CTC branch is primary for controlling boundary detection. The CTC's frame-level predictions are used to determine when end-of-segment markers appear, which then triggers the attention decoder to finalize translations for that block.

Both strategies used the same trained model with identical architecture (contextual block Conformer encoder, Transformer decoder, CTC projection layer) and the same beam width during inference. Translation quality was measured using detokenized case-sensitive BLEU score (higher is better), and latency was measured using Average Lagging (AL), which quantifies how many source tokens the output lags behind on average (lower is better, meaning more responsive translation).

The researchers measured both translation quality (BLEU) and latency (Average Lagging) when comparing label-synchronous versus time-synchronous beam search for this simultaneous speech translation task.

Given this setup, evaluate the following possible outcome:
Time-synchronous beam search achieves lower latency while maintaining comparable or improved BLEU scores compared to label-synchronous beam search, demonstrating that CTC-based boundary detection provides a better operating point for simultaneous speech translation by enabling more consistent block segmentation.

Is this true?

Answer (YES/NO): YES